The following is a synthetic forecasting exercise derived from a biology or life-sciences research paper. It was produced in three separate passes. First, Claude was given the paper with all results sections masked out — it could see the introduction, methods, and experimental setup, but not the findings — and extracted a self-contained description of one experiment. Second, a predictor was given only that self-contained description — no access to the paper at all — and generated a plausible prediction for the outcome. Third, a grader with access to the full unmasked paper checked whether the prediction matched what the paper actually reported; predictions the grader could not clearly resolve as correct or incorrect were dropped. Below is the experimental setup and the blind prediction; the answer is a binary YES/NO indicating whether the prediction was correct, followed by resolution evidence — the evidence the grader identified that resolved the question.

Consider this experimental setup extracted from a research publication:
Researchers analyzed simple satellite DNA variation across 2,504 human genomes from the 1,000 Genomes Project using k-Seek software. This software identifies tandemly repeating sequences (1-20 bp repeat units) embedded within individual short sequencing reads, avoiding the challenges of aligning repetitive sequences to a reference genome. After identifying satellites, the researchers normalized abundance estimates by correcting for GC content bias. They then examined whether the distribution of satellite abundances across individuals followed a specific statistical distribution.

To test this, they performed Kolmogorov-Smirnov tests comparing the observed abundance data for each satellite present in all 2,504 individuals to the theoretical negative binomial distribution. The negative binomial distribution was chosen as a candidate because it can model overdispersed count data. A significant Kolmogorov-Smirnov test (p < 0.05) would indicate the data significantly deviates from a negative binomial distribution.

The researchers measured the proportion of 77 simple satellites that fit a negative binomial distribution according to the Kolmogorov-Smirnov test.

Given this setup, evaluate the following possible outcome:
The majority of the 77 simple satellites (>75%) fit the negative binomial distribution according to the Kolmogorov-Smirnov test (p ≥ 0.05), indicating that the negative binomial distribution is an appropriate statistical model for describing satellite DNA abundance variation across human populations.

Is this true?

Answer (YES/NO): NO